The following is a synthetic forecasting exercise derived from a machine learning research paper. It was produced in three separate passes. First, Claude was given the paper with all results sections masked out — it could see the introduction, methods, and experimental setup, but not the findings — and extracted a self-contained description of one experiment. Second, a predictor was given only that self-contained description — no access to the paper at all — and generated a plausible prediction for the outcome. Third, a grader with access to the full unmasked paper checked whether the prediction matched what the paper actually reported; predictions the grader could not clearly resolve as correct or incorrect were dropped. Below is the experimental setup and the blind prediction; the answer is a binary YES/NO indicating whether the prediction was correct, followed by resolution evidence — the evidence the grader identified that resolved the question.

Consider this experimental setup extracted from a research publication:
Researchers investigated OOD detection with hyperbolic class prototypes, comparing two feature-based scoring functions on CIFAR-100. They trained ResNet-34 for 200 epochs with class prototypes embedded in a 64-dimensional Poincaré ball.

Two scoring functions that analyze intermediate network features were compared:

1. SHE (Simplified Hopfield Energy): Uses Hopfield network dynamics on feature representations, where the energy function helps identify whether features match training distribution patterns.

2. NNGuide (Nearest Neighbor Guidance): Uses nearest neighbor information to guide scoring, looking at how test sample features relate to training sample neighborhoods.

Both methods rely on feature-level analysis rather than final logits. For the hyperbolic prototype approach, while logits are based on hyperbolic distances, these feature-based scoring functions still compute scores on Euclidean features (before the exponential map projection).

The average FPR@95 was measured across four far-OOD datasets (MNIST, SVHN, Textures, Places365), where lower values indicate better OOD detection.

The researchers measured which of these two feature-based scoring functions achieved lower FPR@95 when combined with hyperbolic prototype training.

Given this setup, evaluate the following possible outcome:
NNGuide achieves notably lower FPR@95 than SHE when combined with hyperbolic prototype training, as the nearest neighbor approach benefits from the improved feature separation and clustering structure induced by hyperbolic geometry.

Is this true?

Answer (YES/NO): NO